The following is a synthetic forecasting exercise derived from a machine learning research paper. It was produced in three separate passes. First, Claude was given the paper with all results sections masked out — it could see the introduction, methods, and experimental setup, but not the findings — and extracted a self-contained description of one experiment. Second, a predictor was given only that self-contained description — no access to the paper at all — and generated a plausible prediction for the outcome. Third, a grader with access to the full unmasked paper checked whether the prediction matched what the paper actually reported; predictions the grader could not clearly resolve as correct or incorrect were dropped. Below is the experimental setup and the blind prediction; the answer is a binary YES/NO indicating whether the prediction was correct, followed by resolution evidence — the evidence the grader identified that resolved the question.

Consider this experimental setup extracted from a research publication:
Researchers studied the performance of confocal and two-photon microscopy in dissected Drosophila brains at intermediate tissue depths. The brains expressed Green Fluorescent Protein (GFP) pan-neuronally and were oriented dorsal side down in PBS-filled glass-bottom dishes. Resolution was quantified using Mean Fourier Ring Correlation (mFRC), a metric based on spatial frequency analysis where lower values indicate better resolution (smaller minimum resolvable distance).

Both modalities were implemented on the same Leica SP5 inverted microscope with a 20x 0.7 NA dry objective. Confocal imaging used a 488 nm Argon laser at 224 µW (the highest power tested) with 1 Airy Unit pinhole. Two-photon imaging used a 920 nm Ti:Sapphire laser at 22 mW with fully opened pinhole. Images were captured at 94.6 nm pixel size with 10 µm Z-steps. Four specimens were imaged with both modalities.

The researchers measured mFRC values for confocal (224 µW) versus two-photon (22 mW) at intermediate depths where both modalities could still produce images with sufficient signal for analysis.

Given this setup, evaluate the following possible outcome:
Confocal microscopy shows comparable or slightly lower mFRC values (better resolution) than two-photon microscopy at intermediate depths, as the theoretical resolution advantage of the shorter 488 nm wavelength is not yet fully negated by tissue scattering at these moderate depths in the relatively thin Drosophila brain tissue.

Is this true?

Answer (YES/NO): NO